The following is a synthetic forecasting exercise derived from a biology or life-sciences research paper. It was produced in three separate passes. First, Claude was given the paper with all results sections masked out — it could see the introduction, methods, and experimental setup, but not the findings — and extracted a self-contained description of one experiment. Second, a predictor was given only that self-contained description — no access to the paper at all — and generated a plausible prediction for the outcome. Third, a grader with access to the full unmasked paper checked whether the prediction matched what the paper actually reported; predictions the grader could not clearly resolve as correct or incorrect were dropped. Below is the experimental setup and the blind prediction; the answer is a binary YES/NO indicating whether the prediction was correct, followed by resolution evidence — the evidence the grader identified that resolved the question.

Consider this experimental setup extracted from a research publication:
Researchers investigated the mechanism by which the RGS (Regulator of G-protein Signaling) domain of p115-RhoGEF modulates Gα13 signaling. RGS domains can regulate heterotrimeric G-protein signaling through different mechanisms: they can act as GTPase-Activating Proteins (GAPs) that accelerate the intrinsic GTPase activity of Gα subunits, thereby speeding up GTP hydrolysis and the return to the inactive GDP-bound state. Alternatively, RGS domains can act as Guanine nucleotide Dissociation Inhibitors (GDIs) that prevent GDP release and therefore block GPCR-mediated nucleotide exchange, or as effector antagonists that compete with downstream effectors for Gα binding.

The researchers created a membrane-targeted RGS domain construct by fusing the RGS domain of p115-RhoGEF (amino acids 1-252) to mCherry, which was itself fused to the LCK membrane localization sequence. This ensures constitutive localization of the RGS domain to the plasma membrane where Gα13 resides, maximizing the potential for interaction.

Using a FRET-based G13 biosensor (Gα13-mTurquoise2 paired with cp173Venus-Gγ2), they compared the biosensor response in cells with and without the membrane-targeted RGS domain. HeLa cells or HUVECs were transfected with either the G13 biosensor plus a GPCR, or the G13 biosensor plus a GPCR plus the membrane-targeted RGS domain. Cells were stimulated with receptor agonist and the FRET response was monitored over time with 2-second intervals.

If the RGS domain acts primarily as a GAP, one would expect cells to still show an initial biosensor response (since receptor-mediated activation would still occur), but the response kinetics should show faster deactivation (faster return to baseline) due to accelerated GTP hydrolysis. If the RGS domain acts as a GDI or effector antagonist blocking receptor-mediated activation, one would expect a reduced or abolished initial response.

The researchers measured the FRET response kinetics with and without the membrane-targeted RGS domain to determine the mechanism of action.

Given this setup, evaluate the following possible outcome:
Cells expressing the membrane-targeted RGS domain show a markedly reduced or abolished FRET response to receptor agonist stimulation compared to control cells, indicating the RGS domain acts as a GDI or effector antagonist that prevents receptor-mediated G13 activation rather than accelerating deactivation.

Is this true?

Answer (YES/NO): NO